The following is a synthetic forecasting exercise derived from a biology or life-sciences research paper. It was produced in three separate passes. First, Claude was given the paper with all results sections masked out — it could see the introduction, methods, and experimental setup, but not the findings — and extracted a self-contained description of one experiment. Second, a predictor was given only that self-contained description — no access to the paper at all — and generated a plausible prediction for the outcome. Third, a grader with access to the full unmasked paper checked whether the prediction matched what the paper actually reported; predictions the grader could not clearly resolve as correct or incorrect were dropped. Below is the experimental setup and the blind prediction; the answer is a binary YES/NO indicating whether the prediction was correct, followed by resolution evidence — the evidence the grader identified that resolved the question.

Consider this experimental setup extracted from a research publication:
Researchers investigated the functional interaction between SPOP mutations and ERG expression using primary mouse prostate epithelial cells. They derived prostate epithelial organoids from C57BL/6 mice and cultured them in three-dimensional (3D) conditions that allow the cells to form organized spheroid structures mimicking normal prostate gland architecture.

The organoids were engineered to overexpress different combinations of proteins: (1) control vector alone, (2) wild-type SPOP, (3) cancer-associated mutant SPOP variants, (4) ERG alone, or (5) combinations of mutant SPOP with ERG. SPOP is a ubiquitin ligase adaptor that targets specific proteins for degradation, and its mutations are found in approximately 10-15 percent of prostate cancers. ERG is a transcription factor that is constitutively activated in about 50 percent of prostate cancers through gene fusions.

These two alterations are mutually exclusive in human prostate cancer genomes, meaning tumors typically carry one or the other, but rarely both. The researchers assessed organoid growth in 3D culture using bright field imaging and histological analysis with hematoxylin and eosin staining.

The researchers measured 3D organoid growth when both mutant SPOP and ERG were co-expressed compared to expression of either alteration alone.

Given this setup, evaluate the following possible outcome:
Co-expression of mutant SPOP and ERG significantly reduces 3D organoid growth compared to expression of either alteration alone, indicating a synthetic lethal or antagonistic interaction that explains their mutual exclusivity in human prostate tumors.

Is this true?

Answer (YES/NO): YES